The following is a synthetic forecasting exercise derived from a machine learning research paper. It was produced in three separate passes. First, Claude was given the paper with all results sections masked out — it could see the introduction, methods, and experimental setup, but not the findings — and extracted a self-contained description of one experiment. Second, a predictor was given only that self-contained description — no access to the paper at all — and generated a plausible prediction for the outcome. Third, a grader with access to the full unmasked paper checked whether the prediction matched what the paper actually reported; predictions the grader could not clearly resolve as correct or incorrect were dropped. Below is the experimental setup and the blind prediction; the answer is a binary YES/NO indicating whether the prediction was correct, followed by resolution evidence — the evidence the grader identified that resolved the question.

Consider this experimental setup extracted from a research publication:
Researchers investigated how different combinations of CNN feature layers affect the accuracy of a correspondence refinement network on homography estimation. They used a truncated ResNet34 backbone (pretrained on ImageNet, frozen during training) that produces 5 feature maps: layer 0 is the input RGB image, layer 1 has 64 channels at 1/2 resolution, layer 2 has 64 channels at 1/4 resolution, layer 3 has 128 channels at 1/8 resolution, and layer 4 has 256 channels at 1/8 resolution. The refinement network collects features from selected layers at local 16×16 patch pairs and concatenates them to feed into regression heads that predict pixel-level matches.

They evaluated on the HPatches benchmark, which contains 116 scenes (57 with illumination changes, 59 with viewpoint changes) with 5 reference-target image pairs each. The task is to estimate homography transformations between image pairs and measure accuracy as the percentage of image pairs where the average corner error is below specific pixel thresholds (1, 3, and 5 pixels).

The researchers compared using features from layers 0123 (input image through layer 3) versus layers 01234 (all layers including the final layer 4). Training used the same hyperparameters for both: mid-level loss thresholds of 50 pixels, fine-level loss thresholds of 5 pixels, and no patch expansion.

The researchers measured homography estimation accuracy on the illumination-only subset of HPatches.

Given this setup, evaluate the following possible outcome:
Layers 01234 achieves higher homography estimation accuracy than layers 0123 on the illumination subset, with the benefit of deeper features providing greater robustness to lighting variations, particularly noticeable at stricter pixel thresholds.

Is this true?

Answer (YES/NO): NO